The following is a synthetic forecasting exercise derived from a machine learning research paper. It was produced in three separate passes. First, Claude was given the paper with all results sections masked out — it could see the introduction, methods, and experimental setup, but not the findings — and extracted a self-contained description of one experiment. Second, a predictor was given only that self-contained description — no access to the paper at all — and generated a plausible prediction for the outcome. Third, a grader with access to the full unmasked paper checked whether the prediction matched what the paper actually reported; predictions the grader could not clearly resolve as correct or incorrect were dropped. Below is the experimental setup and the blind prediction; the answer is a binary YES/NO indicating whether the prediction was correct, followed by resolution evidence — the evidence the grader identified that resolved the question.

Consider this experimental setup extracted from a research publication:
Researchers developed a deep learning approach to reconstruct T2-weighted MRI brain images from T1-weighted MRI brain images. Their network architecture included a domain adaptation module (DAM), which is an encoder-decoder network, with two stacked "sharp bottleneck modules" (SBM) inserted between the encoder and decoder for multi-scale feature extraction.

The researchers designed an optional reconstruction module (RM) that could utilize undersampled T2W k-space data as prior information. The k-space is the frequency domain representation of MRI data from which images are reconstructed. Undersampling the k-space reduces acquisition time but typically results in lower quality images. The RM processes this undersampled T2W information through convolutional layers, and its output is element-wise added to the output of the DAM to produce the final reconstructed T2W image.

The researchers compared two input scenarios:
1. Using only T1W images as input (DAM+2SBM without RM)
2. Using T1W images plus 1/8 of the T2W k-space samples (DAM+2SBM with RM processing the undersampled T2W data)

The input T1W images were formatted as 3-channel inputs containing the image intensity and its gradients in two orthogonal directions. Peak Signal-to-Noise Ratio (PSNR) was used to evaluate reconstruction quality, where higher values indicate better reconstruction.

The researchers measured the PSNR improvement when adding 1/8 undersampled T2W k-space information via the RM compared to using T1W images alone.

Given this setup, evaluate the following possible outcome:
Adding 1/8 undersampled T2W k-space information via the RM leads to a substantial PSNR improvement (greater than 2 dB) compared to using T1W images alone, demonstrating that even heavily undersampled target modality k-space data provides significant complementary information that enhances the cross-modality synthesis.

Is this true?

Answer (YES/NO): YES